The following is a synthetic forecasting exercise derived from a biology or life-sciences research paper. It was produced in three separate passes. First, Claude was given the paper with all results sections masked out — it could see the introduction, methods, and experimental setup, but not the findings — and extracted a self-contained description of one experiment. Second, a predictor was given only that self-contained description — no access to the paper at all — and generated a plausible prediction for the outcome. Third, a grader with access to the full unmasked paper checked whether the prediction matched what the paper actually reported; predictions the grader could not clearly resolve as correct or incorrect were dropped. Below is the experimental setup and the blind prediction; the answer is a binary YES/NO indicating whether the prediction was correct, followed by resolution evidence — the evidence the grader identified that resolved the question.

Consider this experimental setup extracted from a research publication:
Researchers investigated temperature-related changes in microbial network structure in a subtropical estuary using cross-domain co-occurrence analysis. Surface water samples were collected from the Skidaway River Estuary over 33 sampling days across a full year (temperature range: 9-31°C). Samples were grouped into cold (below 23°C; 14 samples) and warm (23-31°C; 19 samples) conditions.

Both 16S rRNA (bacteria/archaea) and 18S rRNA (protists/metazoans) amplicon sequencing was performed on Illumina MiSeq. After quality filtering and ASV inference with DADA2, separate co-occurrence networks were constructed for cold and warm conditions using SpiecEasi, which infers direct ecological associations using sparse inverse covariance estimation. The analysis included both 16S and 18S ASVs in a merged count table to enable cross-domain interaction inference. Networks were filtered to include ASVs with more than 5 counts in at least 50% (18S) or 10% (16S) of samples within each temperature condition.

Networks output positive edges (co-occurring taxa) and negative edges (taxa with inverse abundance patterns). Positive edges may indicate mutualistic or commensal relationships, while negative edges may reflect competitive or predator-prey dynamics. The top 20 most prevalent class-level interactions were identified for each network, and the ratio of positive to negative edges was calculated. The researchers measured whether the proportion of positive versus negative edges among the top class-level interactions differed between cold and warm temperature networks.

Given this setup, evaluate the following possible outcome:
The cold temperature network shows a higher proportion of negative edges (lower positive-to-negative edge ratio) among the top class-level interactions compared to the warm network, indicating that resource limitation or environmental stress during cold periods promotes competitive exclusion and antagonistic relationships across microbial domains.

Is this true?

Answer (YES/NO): NO